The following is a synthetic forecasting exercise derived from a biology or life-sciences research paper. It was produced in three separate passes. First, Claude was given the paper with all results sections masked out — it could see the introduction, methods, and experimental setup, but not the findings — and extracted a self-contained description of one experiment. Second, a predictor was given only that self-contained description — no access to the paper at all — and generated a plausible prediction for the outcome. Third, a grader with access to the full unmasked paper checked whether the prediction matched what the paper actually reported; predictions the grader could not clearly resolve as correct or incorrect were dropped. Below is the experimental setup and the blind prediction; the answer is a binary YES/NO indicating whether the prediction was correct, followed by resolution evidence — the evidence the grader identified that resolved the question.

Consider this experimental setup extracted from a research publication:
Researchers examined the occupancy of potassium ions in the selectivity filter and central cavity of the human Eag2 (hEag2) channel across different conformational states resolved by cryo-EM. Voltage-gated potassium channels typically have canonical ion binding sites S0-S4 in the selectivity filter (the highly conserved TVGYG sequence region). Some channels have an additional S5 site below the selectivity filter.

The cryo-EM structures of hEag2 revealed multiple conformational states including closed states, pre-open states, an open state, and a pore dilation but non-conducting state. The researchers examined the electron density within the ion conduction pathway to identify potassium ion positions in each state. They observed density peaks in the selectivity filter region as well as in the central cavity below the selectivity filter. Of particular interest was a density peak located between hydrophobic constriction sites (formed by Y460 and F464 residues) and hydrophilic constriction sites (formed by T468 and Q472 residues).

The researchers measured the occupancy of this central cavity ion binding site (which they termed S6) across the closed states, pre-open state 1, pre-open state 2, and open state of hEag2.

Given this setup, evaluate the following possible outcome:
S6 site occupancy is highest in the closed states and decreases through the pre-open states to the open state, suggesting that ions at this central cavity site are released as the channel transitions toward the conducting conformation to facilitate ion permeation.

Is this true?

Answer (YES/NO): YES